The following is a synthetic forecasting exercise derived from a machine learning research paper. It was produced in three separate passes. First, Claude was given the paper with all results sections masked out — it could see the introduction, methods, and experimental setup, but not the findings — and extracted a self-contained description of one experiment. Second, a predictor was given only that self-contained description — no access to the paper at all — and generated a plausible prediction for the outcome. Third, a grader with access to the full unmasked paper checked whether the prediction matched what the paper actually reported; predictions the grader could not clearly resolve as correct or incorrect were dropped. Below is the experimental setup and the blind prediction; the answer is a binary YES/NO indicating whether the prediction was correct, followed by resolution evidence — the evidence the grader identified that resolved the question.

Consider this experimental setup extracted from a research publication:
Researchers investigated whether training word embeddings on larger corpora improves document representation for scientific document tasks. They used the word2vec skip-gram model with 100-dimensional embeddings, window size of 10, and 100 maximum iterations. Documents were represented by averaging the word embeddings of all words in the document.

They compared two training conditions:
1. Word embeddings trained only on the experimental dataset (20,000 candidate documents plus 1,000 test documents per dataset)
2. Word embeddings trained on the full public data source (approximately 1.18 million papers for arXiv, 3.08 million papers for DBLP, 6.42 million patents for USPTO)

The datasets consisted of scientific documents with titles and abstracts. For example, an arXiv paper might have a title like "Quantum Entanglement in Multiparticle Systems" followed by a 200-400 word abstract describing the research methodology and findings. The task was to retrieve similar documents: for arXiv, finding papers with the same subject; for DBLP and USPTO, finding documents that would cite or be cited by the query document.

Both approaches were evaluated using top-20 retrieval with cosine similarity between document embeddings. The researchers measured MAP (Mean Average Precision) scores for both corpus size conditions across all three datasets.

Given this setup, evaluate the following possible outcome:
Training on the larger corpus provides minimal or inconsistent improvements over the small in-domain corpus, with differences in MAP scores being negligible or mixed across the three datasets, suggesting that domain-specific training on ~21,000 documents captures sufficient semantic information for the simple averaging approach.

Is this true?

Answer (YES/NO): NO